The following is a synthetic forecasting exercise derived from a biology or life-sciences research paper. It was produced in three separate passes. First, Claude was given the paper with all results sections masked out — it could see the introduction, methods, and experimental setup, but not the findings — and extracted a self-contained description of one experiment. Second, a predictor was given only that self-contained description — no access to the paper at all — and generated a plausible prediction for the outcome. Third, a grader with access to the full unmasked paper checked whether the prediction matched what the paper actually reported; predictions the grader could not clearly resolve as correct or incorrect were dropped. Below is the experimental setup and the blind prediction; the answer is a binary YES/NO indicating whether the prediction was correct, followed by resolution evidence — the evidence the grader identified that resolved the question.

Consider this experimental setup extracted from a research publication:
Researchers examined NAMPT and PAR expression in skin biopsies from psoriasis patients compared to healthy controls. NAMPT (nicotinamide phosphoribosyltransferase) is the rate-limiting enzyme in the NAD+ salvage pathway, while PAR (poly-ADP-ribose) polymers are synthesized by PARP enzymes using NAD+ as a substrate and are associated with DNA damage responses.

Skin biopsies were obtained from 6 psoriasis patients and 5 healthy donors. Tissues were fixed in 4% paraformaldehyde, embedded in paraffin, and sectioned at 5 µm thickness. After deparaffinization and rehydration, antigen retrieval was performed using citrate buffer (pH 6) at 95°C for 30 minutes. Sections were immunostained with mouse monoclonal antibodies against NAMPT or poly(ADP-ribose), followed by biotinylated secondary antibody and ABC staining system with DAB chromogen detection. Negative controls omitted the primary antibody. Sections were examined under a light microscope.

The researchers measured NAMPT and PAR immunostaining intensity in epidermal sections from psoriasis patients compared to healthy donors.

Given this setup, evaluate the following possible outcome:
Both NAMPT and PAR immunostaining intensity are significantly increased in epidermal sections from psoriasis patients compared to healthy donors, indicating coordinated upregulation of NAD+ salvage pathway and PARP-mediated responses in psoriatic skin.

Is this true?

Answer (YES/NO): YES